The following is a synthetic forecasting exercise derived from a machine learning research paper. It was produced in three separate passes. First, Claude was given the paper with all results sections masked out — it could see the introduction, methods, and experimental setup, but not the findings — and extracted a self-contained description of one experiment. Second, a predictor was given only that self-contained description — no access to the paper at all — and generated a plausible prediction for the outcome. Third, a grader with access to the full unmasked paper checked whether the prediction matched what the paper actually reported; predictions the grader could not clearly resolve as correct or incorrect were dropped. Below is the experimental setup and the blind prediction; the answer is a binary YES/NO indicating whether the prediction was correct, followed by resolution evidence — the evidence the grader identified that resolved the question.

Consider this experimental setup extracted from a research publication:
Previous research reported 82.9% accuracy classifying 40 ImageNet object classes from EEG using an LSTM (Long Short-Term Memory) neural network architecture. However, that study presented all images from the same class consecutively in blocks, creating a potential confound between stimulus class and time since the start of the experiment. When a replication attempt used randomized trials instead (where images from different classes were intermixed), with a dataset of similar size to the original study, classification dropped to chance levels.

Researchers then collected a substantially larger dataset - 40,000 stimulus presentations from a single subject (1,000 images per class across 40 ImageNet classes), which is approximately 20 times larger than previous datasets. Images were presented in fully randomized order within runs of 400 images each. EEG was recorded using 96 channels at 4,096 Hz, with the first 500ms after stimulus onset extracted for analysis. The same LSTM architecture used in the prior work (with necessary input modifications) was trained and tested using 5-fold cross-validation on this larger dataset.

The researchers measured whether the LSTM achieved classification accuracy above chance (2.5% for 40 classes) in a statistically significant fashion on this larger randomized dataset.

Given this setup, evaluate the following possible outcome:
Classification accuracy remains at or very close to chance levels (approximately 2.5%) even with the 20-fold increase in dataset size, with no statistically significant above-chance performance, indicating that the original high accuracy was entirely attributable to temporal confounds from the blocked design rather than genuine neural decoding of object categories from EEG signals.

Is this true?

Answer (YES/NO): YES